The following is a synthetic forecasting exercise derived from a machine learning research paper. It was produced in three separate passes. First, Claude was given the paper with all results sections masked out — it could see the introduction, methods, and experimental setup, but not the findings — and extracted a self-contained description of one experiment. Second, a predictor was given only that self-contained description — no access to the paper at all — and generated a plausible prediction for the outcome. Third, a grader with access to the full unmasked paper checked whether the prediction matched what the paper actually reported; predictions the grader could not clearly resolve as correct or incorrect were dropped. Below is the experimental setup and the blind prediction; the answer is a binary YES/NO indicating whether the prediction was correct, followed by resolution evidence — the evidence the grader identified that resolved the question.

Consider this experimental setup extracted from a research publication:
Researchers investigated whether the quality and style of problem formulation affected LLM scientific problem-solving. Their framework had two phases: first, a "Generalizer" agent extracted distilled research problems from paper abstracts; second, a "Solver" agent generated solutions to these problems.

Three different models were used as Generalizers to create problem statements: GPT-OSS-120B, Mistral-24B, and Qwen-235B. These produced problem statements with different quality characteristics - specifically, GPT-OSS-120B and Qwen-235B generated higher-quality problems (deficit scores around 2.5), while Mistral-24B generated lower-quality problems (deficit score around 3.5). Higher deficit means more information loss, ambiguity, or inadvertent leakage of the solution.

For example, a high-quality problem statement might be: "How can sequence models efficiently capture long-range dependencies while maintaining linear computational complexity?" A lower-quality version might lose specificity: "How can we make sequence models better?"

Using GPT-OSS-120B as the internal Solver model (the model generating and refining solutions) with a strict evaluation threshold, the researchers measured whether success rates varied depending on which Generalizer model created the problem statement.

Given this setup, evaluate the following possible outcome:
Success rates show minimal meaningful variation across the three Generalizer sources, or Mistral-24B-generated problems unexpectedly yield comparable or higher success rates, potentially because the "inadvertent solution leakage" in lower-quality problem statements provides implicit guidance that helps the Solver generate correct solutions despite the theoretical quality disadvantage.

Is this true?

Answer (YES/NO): YES